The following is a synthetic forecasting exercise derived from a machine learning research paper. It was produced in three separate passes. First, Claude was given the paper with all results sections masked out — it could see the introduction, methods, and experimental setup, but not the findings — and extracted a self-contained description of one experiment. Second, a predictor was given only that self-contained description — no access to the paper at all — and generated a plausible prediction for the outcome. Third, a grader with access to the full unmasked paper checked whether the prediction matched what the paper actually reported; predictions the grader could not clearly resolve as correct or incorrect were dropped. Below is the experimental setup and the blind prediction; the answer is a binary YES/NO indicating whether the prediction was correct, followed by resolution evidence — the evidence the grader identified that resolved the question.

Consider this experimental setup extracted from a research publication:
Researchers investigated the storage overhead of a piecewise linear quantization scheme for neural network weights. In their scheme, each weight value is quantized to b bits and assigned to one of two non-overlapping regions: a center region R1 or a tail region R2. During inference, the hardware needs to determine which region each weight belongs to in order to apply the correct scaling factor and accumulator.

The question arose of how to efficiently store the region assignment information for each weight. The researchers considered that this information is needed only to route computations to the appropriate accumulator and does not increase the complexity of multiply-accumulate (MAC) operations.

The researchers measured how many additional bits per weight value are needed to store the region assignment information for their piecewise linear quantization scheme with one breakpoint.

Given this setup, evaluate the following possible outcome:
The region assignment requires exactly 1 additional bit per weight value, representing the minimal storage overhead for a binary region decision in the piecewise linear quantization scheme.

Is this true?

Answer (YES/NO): NO